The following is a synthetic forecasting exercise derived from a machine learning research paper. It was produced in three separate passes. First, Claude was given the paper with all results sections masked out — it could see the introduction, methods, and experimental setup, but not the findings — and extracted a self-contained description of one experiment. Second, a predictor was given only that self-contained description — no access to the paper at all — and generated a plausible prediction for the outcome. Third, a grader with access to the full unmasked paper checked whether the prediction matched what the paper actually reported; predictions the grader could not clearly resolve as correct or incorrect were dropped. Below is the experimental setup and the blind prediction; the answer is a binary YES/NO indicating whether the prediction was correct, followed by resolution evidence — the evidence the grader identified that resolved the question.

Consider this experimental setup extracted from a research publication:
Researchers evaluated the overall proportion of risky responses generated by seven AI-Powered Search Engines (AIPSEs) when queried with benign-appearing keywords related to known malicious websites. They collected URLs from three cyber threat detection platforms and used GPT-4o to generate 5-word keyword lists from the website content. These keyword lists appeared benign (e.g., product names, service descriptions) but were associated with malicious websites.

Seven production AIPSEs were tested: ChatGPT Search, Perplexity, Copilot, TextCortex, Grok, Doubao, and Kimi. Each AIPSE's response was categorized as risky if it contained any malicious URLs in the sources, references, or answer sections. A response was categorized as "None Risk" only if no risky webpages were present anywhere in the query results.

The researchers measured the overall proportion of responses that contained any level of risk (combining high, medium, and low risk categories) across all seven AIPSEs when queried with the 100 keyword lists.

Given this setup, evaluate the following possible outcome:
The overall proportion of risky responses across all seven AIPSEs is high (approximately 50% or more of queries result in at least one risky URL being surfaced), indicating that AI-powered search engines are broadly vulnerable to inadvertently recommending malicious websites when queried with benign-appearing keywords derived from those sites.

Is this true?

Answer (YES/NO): YES